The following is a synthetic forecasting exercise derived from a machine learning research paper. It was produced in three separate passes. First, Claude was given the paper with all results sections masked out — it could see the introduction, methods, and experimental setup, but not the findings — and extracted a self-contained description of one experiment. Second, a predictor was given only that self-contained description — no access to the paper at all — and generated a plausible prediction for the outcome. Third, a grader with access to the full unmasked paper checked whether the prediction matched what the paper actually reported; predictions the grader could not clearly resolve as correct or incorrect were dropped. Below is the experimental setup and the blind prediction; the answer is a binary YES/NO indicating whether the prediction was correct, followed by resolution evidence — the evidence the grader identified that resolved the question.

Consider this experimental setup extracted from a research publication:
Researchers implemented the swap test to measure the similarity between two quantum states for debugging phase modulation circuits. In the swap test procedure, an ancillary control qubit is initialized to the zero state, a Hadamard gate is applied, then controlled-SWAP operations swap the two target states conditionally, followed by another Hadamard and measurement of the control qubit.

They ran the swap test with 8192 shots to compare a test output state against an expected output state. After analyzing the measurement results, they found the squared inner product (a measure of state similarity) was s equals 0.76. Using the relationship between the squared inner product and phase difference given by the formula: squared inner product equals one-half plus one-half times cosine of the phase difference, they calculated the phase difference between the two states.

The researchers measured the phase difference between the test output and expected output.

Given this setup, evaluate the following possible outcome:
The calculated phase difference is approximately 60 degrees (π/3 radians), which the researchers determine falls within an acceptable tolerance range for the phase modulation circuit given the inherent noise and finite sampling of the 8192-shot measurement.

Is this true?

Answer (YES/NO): NO